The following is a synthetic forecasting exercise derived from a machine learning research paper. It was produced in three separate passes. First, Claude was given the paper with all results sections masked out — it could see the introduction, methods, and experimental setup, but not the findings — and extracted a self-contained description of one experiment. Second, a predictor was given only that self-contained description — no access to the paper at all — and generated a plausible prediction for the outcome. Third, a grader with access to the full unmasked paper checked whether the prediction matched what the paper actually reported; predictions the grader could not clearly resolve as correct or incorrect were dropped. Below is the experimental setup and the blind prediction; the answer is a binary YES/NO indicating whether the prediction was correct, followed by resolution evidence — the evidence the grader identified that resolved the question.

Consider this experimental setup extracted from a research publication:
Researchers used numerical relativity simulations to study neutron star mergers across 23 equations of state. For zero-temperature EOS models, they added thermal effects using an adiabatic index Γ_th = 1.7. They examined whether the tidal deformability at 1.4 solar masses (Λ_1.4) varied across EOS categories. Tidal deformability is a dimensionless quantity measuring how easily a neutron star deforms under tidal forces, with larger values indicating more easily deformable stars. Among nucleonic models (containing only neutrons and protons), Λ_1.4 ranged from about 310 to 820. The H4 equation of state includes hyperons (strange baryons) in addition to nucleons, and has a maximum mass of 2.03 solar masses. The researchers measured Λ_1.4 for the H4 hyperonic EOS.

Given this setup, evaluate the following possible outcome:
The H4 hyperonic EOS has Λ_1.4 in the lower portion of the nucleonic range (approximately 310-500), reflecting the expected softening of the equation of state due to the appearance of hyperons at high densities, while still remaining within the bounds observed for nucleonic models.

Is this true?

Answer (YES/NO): NO